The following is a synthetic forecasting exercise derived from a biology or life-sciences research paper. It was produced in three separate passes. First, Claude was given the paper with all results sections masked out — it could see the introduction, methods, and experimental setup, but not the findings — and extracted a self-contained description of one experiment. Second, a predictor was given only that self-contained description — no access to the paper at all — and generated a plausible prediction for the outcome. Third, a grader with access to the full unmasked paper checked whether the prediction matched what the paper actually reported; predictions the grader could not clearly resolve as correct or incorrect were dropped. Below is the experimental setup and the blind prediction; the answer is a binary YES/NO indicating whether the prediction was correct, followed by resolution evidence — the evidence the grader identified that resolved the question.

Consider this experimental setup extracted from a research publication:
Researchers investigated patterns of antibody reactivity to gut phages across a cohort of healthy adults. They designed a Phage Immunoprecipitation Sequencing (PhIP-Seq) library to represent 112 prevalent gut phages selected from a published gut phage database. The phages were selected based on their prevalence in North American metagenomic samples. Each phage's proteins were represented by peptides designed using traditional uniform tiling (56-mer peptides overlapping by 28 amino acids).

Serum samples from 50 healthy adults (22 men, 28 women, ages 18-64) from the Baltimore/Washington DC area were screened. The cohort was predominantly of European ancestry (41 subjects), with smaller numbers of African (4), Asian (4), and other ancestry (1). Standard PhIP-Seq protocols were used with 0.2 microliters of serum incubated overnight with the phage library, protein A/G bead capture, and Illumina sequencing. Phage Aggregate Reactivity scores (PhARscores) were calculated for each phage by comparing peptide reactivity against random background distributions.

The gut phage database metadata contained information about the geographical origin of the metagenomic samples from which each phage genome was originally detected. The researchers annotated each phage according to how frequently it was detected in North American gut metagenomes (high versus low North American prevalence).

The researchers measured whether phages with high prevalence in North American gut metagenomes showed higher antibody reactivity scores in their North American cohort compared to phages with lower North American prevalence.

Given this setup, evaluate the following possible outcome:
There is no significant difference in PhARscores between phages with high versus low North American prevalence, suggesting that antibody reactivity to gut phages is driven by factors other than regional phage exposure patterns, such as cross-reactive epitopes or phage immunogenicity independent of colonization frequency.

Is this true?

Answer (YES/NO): NO